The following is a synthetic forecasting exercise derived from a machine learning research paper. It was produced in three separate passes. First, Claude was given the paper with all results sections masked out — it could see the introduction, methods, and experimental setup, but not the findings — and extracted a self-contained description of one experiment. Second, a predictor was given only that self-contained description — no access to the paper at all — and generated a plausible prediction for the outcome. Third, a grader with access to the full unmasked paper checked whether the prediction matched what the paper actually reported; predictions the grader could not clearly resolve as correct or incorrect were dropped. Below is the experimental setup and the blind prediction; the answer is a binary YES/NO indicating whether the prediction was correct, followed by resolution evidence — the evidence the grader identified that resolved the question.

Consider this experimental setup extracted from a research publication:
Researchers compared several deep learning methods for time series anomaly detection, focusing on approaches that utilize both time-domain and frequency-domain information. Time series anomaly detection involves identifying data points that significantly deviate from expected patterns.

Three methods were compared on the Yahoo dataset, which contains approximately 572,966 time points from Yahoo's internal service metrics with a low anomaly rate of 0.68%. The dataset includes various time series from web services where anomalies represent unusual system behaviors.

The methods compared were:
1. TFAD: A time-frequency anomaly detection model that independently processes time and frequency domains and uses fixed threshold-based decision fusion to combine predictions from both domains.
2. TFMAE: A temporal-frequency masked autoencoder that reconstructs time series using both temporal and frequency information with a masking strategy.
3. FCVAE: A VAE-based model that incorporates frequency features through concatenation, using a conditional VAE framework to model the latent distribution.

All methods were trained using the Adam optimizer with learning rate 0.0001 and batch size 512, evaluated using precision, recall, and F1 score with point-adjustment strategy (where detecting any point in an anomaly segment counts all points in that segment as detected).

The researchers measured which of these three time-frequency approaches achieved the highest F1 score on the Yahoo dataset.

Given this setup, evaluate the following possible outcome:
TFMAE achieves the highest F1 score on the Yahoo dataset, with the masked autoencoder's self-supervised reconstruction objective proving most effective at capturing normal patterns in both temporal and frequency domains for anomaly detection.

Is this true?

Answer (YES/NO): NO